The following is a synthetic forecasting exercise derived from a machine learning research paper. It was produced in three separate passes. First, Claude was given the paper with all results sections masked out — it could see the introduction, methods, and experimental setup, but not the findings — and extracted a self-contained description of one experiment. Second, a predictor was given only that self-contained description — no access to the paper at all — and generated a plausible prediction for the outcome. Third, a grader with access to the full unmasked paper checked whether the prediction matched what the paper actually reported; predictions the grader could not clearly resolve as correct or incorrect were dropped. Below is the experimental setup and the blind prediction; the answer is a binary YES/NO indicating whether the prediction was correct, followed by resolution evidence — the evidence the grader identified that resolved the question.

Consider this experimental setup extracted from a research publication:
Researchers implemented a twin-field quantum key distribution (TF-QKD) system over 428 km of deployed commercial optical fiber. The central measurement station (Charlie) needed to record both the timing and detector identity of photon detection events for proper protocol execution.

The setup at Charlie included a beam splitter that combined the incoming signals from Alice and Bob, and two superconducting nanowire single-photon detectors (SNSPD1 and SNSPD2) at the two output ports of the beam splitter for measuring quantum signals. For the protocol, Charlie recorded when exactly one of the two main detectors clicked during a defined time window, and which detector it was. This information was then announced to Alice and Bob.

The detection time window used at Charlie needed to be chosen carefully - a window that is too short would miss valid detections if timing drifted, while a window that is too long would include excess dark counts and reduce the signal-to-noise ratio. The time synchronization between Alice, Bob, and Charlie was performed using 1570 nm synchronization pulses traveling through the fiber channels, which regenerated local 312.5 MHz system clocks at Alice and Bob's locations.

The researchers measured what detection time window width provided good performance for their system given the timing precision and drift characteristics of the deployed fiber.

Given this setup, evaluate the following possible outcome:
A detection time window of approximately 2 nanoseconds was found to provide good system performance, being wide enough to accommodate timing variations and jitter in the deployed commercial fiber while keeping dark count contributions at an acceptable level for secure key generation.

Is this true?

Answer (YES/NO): NO